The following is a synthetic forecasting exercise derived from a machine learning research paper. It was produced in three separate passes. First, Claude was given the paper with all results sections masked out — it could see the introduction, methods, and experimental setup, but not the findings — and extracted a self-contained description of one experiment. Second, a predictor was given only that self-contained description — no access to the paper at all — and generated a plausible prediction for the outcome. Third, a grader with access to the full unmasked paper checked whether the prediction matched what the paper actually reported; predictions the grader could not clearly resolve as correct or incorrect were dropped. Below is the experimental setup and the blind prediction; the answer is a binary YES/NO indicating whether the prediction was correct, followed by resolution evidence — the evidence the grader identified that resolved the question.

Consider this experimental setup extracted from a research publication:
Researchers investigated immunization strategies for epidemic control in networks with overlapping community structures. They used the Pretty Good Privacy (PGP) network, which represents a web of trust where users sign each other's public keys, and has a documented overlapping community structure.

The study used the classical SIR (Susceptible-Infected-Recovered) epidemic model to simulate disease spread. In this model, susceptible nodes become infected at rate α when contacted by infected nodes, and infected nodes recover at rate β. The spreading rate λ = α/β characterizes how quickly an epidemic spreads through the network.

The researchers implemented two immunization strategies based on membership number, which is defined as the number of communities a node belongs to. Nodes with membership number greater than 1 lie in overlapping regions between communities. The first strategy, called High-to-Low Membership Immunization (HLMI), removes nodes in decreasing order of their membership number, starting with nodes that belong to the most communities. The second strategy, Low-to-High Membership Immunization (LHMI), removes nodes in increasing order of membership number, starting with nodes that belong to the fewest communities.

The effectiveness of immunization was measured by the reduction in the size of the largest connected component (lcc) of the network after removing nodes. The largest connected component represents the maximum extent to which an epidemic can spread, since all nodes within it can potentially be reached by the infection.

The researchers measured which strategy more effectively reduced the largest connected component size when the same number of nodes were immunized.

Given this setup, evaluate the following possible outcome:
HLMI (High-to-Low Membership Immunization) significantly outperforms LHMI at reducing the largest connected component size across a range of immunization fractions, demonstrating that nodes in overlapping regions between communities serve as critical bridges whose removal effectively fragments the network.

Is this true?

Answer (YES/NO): NO